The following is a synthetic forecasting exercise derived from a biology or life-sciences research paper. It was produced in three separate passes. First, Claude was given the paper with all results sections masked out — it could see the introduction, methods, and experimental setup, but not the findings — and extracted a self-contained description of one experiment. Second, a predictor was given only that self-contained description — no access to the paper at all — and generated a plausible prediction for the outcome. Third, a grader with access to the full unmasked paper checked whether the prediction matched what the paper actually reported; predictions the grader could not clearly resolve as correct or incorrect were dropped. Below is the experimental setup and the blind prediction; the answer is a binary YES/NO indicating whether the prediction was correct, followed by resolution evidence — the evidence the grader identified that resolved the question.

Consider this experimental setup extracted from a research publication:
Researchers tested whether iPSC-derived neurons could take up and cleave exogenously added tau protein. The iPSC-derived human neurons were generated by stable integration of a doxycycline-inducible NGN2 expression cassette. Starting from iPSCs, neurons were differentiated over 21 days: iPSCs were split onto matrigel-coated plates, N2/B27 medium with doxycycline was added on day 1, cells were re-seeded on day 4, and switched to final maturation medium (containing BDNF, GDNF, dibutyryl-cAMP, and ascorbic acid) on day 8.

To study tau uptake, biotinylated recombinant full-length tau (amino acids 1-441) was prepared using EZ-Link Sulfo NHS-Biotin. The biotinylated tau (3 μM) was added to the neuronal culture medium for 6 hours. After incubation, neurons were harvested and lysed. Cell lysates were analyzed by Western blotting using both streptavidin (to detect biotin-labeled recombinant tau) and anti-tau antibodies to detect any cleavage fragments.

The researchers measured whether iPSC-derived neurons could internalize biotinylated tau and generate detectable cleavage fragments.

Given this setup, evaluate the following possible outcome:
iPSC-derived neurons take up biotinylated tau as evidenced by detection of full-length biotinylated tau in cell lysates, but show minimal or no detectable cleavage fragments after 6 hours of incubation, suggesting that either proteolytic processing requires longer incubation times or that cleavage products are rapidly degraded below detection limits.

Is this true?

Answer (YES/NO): NO